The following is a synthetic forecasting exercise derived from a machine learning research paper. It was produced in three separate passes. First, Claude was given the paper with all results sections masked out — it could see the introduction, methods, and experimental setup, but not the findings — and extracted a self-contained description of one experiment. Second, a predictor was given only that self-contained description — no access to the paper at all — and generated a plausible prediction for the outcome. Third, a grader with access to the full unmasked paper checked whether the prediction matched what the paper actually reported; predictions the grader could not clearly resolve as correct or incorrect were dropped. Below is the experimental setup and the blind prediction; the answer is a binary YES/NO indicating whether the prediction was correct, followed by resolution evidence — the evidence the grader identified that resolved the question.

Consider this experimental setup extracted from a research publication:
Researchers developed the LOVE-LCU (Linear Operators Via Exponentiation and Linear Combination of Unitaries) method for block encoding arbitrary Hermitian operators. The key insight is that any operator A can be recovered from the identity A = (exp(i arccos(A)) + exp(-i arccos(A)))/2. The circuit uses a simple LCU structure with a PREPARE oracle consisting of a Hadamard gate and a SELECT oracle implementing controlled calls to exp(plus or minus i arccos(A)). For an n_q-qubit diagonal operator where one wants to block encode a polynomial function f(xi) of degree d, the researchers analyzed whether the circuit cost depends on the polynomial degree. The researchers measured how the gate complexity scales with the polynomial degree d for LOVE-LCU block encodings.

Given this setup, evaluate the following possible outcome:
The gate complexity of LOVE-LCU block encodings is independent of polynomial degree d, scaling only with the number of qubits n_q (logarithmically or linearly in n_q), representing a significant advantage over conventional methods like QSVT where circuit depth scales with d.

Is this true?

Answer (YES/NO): NO